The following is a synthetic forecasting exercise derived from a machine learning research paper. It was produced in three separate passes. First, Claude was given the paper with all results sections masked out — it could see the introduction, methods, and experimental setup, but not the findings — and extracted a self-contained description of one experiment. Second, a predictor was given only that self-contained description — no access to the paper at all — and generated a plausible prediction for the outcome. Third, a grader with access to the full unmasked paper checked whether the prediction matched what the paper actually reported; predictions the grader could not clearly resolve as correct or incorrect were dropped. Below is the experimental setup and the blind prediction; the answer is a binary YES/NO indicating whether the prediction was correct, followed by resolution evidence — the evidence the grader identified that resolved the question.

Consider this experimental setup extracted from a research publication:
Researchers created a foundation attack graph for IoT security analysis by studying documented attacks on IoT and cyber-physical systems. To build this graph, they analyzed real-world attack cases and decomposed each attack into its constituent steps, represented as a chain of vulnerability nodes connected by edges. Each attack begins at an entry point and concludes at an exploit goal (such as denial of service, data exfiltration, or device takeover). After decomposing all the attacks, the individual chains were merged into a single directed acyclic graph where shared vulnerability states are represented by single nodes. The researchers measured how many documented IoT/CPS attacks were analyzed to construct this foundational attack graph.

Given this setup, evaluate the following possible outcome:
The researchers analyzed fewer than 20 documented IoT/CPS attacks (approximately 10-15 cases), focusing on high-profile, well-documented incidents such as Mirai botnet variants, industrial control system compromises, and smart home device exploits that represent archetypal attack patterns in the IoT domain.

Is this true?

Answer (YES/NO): NO